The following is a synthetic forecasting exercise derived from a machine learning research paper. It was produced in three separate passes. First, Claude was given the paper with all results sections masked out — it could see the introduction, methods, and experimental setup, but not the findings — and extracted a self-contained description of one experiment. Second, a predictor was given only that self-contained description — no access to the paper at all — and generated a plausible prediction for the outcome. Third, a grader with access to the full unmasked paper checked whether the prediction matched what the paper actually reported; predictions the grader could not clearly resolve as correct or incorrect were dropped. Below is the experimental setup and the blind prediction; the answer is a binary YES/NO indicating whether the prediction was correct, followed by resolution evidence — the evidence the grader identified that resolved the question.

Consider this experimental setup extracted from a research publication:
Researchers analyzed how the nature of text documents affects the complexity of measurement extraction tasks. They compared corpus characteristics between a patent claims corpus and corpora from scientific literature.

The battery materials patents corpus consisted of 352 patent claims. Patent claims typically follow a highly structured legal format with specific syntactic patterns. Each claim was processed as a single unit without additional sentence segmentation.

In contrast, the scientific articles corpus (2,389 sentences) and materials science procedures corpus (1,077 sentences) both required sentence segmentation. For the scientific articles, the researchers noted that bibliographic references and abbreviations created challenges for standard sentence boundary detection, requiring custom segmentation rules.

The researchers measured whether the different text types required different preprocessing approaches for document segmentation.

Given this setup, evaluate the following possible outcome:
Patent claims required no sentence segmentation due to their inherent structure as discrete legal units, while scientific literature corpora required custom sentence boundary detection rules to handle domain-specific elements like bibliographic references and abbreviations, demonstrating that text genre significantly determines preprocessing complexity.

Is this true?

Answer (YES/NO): YES